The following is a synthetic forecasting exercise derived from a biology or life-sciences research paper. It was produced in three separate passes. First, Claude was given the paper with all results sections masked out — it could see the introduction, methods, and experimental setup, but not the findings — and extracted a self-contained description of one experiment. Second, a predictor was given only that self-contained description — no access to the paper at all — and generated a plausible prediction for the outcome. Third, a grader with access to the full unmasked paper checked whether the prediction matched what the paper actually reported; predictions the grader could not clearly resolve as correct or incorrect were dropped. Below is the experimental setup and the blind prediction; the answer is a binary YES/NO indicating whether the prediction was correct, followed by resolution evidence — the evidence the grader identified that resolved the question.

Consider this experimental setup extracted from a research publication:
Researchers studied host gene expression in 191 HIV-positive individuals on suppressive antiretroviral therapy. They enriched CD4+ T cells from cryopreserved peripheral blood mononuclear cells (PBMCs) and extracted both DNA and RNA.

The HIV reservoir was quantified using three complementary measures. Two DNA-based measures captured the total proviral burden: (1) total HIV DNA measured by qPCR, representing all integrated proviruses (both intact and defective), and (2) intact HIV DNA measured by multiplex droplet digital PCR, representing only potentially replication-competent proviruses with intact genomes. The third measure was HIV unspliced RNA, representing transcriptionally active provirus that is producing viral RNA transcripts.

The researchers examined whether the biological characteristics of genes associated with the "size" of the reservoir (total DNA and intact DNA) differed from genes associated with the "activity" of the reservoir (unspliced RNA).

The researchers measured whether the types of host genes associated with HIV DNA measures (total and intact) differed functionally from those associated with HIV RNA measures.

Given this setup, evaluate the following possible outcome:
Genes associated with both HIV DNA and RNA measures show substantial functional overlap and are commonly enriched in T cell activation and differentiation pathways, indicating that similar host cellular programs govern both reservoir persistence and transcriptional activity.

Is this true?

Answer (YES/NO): NO